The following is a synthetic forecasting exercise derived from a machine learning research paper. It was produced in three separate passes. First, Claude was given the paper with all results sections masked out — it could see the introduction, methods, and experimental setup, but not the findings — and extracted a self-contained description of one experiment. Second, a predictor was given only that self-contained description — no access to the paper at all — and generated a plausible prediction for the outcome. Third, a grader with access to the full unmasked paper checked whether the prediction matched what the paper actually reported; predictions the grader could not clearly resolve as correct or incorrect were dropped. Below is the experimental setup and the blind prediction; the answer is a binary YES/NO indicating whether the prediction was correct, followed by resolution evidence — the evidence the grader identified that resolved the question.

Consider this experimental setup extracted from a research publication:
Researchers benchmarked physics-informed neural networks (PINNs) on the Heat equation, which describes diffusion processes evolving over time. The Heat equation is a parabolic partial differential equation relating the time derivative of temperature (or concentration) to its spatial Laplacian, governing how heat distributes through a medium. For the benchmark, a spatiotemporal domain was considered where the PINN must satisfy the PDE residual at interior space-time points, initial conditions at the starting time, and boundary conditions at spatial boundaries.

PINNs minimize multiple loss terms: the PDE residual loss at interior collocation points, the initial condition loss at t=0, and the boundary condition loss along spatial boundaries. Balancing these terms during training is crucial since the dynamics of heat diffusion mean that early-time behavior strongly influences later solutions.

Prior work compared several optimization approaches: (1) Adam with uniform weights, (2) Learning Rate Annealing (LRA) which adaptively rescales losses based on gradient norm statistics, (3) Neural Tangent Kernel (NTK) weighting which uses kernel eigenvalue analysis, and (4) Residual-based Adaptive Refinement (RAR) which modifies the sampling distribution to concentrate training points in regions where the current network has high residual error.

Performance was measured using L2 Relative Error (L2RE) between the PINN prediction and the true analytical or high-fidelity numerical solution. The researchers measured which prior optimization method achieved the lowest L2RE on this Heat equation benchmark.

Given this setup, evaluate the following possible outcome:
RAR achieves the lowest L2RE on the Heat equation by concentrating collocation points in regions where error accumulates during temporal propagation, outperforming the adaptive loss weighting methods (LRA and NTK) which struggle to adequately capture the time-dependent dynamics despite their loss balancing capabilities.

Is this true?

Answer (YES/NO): YES